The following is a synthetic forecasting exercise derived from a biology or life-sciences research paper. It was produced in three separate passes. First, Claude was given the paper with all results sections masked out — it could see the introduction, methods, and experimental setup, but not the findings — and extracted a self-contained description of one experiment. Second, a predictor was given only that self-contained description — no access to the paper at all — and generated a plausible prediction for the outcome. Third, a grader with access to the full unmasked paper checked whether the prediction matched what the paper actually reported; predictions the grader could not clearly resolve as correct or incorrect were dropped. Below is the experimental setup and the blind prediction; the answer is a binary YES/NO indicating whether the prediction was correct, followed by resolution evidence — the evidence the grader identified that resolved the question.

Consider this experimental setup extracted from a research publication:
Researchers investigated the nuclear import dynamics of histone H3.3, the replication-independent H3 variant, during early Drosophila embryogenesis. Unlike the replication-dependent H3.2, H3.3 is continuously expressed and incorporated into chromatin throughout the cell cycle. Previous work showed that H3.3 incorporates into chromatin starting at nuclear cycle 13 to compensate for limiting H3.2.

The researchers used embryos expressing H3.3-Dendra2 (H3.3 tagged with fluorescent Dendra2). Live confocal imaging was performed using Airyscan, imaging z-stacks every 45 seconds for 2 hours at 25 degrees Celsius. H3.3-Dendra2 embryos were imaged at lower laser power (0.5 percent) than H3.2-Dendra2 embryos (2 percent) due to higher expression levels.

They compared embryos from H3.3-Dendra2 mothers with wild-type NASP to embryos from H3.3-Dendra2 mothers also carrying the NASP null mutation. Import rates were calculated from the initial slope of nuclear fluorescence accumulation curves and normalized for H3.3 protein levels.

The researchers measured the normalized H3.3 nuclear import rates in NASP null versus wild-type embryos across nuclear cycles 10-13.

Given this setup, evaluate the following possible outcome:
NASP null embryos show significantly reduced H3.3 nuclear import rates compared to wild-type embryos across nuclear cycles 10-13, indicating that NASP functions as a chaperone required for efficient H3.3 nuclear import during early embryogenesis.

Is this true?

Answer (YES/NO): NO